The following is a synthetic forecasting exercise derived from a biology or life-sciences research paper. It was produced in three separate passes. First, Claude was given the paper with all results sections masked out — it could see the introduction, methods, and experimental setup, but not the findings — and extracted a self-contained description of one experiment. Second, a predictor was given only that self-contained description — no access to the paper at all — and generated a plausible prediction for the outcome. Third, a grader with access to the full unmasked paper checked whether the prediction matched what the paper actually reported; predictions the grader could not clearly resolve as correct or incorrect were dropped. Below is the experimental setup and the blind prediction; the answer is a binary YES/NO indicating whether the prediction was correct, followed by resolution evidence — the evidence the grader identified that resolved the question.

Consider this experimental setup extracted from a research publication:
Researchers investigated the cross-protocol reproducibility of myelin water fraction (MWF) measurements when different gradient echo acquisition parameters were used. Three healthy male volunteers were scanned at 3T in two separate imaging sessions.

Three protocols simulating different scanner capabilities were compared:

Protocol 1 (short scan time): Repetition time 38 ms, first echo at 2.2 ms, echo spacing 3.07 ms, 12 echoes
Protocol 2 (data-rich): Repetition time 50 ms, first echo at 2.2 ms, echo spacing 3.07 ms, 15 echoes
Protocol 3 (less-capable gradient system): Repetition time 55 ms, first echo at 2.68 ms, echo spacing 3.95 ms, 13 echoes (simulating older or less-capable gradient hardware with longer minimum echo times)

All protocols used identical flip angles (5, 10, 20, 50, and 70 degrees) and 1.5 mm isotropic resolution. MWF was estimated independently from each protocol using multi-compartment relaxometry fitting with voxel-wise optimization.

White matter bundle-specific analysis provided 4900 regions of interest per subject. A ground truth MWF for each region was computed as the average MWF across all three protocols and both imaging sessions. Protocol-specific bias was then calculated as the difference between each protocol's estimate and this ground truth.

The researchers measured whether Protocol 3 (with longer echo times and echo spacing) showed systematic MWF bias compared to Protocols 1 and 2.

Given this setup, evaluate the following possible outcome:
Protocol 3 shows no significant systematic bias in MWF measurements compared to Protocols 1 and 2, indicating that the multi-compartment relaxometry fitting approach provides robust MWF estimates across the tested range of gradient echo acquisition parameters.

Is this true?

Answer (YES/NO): NO